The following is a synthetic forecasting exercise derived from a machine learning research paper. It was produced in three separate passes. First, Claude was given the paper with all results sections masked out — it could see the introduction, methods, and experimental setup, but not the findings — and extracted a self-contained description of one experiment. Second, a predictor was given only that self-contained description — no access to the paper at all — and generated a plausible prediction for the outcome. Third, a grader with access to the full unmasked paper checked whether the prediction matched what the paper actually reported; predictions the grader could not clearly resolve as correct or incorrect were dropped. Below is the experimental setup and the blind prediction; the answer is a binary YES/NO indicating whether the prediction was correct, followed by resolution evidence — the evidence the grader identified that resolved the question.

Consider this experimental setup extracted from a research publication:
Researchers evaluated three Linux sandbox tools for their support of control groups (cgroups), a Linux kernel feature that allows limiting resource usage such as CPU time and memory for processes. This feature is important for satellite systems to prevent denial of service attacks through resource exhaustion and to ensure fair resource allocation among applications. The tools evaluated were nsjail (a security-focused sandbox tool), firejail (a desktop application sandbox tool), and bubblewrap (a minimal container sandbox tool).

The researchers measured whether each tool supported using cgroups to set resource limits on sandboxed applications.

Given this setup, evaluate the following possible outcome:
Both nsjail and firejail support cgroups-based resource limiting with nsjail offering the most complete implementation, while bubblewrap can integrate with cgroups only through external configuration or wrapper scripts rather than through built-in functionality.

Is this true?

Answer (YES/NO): NO